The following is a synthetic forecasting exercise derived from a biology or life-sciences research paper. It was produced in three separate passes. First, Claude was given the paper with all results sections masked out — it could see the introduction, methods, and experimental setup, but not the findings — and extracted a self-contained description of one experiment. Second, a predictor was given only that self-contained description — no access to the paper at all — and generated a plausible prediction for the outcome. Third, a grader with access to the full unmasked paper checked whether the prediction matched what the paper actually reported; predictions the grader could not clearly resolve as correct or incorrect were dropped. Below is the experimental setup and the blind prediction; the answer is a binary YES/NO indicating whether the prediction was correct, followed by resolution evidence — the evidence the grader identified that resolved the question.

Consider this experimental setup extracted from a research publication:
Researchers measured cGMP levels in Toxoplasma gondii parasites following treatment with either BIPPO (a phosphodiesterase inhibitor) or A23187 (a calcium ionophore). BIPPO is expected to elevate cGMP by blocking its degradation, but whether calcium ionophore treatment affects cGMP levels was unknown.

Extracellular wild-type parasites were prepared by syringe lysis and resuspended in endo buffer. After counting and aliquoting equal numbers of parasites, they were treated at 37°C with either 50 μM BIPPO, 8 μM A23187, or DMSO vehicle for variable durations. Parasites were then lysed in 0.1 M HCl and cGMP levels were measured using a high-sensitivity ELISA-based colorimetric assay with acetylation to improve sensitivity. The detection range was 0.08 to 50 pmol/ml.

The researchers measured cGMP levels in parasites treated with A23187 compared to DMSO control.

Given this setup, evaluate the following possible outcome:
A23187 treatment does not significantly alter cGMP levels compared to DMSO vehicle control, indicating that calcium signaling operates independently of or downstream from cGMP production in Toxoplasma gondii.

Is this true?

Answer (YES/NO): YES